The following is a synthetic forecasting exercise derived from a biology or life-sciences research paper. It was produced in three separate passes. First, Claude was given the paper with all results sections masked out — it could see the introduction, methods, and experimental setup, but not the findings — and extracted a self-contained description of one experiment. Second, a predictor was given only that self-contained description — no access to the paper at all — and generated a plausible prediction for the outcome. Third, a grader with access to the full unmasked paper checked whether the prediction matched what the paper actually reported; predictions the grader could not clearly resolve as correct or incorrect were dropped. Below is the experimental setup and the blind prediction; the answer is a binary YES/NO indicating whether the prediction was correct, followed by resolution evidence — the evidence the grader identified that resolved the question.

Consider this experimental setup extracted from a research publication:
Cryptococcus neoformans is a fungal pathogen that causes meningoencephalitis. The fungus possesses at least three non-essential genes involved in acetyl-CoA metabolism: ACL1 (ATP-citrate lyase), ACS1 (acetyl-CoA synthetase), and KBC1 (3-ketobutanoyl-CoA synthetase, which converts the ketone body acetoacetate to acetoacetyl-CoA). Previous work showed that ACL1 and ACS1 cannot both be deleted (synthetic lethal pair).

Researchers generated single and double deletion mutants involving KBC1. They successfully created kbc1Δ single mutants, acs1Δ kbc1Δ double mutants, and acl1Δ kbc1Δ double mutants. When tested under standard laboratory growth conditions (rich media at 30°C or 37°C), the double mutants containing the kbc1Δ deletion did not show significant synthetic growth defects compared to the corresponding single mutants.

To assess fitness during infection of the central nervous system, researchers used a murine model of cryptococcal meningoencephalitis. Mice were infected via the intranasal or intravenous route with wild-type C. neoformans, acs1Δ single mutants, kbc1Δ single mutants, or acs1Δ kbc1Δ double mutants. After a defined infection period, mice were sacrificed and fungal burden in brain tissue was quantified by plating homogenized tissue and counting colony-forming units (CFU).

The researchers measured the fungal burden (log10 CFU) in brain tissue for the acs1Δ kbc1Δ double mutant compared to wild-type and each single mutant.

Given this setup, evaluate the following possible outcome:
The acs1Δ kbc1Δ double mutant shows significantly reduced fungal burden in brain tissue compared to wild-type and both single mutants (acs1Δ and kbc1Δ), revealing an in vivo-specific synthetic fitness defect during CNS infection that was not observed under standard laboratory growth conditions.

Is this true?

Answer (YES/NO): YES